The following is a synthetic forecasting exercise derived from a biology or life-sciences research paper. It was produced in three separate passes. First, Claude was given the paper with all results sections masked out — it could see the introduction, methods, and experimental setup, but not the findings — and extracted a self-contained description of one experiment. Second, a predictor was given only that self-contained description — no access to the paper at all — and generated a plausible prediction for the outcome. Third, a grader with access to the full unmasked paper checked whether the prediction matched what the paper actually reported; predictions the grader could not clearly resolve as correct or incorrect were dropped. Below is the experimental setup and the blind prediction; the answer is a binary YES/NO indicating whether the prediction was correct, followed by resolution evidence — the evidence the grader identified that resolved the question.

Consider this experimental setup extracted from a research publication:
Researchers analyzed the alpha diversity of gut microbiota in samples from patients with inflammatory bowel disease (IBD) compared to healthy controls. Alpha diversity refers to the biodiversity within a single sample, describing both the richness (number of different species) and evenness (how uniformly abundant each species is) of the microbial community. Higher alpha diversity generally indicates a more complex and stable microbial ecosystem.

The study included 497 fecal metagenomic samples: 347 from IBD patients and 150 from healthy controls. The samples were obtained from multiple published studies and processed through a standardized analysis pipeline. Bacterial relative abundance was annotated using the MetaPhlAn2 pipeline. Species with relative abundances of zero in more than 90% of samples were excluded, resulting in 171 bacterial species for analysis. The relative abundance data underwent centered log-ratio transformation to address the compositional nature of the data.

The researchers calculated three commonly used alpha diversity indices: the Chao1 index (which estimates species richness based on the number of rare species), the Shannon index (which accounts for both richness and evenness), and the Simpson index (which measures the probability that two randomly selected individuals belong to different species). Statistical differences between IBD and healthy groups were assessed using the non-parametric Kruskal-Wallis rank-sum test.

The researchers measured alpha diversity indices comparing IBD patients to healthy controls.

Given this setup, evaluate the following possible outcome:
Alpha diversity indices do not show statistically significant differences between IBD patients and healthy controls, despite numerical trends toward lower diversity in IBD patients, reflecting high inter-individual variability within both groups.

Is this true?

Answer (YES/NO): NO